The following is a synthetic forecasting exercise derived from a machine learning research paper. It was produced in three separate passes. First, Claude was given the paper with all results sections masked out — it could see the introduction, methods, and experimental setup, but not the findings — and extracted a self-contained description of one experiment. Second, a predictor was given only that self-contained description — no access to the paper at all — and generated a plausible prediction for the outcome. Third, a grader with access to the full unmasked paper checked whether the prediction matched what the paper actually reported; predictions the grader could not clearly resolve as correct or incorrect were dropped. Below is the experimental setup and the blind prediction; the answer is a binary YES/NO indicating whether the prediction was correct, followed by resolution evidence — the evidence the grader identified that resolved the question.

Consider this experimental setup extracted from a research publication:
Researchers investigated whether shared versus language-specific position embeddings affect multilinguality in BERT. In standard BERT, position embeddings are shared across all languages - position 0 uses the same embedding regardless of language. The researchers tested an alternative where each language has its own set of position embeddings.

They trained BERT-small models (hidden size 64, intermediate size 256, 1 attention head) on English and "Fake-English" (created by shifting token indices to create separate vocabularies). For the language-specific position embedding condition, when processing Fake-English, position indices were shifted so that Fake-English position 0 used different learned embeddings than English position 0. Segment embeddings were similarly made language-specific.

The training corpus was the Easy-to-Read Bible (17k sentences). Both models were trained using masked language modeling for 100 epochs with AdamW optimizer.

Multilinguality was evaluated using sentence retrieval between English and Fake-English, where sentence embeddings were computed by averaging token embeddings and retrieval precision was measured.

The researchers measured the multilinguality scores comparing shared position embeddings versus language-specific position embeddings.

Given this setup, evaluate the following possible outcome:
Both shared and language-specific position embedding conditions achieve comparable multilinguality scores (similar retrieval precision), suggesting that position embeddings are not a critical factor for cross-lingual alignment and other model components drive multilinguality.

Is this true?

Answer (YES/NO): NO